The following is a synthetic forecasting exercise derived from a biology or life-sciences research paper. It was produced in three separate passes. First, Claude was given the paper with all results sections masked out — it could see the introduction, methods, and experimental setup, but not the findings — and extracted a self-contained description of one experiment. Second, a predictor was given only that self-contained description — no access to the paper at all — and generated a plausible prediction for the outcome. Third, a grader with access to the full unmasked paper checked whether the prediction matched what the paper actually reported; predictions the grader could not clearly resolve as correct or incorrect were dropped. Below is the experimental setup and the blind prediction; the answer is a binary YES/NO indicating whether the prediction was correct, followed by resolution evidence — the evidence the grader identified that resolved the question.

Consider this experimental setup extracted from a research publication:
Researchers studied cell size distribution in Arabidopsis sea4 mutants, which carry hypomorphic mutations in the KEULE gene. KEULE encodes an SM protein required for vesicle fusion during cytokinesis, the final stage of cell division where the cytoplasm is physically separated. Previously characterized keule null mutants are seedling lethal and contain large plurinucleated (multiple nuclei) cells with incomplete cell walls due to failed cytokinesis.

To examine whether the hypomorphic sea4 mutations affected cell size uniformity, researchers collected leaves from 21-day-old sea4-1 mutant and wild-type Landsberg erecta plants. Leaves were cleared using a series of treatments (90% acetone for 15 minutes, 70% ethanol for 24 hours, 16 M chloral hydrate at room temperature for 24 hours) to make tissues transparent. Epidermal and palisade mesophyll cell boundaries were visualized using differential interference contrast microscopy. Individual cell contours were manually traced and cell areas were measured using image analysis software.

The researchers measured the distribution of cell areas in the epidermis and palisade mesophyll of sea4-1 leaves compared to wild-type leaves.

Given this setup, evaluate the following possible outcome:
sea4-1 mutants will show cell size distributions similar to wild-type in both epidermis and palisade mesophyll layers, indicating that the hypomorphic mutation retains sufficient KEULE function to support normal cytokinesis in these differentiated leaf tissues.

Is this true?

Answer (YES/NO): NO